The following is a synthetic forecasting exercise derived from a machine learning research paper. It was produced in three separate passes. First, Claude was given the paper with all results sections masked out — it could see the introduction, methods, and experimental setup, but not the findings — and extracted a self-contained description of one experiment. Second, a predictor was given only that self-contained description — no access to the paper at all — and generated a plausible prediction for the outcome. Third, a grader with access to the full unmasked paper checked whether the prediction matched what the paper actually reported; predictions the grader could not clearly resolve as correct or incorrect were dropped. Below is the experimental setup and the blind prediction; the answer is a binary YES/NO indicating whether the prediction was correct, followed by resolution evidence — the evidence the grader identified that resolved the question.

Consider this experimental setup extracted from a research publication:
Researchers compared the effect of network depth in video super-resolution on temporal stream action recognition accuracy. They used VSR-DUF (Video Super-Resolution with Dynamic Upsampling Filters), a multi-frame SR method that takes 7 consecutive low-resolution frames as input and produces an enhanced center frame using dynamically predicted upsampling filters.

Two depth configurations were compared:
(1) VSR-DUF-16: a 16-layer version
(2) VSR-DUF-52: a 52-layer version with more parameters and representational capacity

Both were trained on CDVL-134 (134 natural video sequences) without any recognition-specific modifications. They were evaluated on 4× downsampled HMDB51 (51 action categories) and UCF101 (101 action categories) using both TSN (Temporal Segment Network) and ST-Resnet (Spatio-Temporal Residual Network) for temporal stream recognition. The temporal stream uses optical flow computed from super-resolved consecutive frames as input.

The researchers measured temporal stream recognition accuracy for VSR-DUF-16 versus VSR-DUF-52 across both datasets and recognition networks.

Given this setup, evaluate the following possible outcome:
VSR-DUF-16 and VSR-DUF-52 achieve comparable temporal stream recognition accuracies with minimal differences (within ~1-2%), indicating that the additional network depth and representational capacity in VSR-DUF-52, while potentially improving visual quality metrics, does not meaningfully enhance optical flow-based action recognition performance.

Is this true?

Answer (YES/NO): NO